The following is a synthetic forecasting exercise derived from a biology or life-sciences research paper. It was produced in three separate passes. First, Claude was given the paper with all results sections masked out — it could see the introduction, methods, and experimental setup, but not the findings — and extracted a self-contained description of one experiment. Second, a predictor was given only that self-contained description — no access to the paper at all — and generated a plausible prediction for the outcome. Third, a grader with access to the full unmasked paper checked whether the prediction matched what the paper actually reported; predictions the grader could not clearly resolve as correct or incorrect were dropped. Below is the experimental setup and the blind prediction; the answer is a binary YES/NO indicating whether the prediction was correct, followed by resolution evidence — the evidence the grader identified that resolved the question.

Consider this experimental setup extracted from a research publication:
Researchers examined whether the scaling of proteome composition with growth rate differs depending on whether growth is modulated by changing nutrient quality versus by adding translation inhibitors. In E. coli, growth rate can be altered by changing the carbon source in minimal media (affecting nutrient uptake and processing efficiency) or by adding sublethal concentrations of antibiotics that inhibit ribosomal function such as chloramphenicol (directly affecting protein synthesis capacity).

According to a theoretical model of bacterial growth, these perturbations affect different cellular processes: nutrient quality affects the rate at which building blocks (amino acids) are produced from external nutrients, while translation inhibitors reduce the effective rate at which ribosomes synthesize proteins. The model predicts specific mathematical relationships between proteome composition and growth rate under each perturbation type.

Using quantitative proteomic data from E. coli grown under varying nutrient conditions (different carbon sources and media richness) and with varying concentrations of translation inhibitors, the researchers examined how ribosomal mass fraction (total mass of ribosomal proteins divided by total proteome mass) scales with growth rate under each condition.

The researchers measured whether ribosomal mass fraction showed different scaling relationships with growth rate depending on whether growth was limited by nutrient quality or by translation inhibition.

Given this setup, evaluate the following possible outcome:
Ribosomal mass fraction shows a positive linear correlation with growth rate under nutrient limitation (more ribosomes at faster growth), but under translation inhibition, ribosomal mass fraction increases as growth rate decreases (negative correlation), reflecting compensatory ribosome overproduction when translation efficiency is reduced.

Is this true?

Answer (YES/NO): YES